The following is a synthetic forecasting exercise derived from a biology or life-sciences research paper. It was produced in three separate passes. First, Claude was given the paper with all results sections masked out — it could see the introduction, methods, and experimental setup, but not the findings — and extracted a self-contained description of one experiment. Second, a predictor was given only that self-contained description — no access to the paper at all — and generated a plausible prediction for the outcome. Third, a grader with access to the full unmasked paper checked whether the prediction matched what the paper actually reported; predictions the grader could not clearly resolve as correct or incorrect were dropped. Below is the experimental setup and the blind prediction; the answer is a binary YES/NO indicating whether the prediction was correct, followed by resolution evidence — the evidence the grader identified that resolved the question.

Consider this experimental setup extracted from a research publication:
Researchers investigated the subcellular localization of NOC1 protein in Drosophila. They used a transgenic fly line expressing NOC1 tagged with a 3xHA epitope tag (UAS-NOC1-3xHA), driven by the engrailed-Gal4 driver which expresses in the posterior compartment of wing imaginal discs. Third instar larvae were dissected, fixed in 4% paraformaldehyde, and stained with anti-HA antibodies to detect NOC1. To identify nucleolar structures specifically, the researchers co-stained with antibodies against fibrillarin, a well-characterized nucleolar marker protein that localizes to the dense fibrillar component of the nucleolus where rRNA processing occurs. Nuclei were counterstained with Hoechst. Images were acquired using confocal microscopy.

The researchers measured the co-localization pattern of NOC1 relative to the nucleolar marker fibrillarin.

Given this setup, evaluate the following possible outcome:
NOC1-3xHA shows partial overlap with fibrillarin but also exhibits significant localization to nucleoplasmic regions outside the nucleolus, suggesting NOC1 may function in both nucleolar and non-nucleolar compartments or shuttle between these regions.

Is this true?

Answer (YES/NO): YES